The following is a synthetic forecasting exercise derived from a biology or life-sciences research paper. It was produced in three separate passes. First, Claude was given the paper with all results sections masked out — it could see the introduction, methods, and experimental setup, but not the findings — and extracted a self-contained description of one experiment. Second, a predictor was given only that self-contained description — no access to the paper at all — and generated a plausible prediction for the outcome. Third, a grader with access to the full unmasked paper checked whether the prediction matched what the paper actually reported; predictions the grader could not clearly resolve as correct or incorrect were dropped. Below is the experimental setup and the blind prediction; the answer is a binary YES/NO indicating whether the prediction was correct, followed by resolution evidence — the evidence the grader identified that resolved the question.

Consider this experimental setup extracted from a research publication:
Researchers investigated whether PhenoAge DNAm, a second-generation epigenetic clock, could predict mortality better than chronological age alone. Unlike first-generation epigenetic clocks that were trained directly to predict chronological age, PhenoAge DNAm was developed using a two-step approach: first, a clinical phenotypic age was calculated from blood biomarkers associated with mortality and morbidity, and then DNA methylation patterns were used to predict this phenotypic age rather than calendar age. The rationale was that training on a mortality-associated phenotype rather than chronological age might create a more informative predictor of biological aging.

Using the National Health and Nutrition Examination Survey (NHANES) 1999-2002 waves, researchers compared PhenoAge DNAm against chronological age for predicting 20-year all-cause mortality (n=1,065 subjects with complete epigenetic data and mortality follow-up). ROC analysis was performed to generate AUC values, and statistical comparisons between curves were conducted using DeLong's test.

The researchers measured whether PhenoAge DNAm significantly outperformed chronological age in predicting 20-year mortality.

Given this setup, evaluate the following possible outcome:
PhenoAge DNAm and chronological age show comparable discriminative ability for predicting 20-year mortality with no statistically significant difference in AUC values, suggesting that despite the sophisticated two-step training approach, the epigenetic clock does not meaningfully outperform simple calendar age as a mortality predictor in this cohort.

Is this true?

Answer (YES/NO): YES